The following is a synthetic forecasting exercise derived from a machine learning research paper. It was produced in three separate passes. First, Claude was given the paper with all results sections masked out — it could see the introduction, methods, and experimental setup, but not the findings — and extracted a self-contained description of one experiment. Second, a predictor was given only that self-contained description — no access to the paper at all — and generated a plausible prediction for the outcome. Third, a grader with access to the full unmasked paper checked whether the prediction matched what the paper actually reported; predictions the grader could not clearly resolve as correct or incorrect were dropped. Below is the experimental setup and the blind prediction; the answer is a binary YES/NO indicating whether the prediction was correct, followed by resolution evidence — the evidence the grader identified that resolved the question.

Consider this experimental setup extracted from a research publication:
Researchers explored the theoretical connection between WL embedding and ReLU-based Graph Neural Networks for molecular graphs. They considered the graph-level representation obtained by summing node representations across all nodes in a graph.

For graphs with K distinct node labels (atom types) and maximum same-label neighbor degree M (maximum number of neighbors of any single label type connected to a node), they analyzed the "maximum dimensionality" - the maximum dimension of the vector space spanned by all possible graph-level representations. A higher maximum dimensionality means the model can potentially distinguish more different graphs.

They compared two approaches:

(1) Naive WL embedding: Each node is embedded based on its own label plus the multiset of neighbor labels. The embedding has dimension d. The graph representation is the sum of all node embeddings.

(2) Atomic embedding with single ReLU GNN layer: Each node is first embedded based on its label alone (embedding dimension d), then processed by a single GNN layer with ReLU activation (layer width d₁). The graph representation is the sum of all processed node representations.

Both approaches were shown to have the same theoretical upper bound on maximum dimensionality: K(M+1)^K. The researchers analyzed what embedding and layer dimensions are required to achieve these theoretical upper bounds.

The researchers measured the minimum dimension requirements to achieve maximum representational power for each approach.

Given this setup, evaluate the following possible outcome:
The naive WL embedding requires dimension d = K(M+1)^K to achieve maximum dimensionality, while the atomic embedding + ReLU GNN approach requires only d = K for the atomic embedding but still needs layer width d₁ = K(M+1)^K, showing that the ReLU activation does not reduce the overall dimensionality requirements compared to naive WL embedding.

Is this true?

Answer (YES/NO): YES